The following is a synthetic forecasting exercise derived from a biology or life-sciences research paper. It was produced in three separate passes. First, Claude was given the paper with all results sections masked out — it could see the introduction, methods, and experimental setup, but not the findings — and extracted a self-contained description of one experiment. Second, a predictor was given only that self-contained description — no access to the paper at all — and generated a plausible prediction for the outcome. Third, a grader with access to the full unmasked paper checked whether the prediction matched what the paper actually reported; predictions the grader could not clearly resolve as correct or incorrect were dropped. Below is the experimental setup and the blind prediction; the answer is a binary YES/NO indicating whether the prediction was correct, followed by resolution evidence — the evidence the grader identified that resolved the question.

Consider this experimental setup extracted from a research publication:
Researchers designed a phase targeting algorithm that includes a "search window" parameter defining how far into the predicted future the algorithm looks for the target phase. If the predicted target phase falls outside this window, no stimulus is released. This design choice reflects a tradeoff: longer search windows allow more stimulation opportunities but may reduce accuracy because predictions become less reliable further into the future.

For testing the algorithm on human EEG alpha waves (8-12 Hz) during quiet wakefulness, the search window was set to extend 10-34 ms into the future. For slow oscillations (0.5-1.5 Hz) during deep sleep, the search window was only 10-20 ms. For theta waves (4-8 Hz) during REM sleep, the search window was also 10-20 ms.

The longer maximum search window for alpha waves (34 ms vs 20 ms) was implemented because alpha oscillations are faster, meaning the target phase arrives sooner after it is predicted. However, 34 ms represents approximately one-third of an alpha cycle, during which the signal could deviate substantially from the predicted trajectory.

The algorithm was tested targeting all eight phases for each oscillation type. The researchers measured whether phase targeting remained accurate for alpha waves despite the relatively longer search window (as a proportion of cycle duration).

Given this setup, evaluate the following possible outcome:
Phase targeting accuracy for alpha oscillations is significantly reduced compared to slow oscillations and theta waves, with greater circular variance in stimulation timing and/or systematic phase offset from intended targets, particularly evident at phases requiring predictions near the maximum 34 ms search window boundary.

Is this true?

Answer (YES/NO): NO